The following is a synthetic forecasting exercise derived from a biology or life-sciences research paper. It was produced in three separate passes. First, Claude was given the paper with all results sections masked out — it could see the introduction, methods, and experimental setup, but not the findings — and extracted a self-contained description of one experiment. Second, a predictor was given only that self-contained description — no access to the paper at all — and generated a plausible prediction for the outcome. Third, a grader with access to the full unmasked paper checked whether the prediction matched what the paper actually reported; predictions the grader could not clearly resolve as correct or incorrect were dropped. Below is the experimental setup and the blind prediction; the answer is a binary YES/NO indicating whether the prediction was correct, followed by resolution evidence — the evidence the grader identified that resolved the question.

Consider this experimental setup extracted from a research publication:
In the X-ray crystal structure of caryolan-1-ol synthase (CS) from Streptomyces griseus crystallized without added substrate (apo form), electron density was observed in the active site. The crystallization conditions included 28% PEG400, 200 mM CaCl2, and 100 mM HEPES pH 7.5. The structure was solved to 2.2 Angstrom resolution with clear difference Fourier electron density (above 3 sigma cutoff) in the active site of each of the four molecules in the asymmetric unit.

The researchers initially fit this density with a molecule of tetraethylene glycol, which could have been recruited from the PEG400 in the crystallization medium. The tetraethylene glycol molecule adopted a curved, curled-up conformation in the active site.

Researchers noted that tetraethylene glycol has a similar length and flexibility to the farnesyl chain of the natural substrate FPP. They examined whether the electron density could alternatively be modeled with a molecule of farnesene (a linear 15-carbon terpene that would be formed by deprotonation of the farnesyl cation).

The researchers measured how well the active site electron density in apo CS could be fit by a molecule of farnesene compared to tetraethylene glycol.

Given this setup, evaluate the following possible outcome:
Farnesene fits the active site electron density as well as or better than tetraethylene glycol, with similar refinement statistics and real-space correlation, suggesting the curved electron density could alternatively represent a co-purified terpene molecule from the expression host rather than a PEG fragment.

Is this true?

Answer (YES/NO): NO